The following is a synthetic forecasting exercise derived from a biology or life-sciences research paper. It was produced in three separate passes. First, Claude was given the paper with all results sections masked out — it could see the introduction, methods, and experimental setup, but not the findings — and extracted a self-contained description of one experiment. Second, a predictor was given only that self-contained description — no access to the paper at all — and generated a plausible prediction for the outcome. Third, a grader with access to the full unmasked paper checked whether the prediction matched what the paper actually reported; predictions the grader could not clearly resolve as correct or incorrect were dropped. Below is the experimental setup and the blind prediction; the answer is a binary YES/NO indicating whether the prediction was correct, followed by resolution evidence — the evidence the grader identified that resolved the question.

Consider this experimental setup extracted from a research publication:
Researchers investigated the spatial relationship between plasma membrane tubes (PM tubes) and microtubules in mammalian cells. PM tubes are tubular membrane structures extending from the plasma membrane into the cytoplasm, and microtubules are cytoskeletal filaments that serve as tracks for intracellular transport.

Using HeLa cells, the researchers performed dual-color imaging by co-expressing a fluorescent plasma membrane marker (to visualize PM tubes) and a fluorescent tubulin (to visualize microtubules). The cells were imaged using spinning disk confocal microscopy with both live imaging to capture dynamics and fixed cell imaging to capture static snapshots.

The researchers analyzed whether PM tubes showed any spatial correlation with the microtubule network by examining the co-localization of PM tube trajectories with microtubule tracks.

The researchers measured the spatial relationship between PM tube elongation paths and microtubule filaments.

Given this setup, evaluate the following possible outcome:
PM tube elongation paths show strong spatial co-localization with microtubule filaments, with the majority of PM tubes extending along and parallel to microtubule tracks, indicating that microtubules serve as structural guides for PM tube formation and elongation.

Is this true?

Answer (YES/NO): YES